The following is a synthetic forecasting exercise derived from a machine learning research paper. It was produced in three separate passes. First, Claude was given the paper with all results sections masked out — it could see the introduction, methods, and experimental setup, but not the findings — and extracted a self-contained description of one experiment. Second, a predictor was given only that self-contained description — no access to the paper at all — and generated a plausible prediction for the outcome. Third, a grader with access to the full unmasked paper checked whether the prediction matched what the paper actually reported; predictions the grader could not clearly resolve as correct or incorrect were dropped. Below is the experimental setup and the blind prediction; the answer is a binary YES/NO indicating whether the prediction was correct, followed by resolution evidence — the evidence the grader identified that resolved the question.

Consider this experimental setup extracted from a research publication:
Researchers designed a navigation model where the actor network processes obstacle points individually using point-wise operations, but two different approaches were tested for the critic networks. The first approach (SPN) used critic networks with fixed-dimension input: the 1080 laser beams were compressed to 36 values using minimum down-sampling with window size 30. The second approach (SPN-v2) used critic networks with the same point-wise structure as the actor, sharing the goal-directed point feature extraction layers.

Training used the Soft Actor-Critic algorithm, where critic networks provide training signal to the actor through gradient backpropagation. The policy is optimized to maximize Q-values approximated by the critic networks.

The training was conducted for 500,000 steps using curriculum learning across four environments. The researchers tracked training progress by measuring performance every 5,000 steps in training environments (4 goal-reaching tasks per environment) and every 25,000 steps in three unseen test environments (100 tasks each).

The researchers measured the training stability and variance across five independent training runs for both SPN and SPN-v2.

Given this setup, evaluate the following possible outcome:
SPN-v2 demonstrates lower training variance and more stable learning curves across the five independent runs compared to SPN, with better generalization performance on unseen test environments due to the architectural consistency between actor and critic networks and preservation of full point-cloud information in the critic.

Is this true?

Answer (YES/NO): NO